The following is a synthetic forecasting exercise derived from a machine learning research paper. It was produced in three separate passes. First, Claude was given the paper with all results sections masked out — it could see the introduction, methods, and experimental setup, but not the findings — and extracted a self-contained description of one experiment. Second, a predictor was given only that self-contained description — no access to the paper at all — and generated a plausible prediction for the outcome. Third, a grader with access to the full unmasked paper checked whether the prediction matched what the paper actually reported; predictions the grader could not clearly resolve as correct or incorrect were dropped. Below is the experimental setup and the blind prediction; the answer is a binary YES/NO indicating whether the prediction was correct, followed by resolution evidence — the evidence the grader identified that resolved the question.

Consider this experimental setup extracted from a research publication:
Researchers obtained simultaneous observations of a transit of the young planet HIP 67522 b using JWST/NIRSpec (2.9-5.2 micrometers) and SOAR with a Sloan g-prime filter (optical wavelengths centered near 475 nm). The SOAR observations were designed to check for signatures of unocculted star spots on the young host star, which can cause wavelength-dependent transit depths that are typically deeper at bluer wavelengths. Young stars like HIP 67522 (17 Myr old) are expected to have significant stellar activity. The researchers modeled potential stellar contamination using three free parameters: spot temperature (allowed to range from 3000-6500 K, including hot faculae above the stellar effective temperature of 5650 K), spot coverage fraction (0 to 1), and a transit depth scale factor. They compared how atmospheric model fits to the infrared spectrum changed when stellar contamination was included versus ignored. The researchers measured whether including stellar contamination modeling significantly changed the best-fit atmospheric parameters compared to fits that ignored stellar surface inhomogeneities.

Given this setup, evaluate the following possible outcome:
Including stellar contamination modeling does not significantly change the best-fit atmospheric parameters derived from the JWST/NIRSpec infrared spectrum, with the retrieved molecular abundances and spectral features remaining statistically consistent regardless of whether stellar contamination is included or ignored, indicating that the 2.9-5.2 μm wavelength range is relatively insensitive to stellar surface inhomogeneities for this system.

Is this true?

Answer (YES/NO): YES